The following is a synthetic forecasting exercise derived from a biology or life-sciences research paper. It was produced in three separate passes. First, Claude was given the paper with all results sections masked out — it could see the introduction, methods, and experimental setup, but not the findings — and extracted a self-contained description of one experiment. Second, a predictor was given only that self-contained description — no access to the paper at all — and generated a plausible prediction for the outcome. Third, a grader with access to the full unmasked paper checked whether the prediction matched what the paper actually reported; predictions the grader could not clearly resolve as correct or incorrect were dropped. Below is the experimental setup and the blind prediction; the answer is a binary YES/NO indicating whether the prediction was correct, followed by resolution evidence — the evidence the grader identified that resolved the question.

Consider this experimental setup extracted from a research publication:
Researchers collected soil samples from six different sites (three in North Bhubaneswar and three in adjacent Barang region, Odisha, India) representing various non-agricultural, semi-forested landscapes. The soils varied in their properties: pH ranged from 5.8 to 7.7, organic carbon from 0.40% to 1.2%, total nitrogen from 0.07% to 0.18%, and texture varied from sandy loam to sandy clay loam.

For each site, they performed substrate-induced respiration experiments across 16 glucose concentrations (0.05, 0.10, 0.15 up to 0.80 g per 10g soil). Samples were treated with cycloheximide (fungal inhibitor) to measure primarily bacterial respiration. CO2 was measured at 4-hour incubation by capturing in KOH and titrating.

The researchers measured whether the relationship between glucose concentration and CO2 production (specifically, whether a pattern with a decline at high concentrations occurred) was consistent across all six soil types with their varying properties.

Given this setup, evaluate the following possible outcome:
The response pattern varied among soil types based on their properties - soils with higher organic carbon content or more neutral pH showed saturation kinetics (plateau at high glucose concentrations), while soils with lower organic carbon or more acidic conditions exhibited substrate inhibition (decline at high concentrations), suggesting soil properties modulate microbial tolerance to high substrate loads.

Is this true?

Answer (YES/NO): NO